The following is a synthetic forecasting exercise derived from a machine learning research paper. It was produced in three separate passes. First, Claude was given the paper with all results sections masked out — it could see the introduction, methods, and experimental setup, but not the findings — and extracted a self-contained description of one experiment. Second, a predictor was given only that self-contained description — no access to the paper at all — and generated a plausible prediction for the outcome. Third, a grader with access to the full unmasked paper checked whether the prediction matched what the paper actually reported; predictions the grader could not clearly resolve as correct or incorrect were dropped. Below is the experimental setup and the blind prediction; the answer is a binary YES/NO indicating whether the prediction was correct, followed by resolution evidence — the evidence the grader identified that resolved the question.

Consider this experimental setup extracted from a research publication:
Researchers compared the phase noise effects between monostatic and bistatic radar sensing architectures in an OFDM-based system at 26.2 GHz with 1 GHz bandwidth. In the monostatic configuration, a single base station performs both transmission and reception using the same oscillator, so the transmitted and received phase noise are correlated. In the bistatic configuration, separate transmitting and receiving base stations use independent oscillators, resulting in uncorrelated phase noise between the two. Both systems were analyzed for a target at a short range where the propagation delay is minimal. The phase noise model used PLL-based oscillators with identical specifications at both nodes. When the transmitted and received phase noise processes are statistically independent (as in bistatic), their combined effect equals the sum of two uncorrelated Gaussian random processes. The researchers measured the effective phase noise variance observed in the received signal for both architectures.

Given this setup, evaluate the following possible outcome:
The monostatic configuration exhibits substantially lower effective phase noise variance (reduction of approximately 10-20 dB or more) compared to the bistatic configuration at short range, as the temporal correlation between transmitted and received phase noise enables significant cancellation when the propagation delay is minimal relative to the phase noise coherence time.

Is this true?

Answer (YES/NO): YES